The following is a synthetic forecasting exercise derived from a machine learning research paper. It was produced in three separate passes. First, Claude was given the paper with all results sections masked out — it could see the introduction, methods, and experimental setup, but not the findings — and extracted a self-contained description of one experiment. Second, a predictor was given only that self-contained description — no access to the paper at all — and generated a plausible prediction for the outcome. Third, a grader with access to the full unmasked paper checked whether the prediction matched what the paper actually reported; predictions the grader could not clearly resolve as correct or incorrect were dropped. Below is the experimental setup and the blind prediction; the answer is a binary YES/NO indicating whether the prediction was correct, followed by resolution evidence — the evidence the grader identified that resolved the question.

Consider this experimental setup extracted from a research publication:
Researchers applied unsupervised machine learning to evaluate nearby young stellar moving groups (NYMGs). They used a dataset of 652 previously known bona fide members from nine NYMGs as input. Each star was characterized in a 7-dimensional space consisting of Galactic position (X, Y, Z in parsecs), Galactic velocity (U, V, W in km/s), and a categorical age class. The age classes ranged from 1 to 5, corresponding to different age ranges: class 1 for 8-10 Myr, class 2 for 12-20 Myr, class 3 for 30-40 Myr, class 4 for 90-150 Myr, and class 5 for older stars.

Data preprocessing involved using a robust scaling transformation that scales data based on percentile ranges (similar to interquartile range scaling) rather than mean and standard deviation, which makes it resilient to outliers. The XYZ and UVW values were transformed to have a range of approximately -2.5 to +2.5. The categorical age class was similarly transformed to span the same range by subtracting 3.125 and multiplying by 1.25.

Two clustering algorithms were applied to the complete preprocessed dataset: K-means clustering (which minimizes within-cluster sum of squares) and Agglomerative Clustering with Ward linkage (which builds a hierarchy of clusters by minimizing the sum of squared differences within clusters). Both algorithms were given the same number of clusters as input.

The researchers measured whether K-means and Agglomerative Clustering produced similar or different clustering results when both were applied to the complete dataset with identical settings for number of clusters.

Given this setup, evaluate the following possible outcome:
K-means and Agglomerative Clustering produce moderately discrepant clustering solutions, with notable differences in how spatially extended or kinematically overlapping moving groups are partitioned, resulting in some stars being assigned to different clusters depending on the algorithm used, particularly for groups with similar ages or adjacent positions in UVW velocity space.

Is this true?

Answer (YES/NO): NO